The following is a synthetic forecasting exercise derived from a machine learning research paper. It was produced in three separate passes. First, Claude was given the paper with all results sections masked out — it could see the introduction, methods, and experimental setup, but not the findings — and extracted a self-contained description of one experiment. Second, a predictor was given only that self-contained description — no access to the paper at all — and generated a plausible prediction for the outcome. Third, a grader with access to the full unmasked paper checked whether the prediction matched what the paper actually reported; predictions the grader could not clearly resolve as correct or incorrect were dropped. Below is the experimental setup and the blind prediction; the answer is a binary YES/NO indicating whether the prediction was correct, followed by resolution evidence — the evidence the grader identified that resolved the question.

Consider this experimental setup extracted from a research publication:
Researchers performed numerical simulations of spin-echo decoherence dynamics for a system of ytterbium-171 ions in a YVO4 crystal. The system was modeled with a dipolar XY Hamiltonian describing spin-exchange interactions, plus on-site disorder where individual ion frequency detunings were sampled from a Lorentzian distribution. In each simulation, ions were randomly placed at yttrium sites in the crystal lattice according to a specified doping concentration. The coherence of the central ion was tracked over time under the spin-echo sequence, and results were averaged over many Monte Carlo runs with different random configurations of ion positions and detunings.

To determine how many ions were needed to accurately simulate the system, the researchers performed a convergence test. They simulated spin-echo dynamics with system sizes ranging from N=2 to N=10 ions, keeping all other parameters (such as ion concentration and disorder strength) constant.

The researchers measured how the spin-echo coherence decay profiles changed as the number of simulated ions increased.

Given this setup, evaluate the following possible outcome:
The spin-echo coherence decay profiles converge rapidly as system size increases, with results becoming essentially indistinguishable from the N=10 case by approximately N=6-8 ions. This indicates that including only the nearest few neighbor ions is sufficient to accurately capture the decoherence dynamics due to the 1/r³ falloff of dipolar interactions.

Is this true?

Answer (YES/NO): NO